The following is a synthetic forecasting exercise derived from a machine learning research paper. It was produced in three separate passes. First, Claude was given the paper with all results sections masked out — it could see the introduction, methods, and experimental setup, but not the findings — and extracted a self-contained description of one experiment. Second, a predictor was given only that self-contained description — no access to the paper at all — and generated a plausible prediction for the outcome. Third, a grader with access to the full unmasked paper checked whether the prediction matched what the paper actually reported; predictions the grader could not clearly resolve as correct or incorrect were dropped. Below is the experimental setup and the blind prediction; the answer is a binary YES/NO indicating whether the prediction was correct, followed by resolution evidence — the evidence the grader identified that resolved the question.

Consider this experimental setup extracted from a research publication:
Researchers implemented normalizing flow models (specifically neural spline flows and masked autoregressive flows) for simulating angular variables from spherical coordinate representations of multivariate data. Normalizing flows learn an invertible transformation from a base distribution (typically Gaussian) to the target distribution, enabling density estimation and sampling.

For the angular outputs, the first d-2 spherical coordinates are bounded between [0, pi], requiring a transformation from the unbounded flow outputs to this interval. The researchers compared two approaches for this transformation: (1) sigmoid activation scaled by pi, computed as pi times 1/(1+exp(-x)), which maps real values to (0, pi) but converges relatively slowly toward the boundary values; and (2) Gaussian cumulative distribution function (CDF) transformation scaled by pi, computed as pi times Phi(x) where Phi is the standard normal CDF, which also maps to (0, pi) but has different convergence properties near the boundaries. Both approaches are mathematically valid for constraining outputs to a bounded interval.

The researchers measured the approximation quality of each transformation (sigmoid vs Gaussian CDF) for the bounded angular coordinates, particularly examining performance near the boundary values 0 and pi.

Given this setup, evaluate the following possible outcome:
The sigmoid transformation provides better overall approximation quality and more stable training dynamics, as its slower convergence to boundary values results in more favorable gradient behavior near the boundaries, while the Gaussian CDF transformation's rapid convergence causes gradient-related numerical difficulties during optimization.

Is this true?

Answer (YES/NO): NO